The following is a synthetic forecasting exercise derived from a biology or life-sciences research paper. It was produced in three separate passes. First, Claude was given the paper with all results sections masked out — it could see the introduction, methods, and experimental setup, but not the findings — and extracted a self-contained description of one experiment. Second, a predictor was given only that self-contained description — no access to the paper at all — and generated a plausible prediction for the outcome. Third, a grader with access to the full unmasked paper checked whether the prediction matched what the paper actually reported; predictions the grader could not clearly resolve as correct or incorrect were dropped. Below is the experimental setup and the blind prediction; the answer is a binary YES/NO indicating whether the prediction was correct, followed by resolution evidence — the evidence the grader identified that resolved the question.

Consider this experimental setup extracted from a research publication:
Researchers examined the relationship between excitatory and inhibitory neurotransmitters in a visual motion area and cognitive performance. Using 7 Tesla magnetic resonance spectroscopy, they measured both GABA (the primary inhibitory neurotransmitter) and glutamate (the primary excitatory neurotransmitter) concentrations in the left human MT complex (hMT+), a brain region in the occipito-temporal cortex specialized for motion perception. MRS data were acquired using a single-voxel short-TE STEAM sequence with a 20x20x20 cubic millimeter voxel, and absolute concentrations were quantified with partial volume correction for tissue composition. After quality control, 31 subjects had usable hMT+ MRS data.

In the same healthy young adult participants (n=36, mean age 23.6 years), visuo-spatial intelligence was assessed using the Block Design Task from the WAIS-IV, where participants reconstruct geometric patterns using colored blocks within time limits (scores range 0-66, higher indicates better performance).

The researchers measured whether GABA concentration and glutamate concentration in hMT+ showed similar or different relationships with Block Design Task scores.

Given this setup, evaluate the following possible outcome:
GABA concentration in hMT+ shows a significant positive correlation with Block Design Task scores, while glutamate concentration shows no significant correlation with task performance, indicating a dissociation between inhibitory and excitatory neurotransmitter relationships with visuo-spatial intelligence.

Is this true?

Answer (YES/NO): YES